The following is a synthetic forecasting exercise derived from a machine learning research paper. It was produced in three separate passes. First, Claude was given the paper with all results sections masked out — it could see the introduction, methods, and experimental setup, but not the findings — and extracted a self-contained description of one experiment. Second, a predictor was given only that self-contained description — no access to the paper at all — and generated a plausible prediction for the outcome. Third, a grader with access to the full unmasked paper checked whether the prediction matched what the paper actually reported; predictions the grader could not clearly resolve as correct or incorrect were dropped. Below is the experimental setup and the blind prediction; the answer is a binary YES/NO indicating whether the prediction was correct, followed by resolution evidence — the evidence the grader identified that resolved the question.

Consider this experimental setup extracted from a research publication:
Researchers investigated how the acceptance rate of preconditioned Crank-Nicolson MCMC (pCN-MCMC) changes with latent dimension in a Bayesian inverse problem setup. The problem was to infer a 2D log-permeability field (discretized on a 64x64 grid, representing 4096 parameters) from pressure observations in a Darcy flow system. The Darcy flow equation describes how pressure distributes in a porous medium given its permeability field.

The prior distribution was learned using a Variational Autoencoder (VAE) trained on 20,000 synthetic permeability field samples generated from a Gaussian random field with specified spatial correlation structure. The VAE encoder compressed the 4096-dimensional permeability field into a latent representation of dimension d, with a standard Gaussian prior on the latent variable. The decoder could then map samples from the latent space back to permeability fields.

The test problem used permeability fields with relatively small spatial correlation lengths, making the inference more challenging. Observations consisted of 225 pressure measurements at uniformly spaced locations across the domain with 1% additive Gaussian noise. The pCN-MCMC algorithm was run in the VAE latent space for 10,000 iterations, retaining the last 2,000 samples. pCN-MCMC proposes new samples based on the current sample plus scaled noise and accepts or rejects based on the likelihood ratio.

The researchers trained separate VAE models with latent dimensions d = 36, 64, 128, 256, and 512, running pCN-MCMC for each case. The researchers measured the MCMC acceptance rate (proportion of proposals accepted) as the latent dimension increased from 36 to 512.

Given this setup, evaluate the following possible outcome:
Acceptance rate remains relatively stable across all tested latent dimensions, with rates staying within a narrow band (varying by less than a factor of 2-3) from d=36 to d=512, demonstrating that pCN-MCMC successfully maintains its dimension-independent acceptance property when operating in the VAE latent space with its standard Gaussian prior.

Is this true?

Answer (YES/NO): YES